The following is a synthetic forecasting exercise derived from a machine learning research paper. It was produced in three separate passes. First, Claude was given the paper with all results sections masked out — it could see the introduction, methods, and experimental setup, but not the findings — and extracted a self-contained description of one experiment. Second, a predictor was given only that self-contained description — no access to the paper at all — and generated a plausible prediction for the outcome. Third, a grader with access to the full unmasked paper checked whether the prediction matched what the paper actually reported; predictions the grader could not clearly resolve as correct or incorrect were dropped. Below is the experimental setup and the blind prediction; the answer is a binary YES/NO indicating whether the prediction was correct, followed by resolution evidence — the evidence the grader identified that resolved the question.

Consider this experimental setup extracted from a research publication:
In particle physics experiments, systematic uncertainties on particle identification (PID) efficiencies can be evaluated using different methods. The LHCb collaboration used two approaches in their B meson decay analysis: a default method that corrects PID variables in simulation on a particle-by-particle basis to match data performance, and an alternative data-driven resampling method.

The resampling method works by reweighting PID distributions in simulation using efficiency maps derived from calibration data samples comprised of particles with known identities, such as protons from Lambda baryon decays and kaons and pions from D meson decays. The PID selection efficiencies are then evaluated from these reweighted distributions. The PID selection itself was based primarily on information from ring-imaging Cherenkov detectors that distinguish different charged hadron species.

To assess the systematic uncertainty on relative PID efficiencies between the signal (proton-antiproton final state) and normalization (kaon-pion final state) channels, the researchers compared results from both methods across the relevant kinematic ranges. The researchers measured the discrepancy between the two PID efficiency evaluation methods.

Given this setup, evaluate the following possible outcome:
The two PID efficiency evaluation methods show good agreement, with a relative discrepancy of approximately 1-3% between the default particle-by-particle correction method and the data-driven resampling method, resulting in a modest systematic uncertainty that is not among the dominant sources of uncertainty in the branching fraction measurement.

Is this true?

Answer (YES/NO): YES